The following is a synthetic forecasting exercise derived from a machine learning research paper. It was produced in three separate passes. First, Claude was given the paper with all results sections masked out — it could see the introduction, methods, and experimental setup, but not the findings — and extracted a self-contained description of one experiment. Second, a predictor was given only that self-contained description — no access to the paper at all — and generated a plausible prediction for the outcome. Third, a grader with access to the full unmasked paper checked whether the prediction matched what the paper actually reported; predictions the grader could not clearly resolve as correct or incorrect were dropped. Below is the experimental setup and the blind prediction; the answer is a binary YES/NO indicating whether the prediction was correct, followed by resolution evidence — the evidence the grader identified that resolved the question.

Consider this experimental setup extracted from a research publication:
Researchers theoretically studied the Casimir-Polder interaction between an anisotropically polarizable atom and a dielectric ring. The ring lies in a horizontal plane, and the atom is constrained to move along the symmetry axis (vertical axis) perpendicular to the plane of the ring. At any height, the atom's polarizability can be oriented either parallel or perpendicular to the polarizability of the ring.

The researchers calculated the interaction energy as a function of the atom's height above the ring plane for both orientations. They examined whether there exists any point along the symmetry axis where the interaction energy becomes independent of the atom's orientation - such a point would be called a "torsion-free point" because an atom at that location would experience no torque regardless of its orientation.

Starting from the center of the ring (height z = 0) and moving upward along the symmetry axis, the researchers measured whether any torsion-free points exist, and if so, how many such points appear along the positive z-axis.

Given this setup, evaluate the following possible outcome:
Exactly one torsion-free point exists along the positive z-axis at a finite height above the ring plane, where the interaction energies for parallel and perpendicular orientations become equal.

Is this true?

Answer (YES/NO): NO